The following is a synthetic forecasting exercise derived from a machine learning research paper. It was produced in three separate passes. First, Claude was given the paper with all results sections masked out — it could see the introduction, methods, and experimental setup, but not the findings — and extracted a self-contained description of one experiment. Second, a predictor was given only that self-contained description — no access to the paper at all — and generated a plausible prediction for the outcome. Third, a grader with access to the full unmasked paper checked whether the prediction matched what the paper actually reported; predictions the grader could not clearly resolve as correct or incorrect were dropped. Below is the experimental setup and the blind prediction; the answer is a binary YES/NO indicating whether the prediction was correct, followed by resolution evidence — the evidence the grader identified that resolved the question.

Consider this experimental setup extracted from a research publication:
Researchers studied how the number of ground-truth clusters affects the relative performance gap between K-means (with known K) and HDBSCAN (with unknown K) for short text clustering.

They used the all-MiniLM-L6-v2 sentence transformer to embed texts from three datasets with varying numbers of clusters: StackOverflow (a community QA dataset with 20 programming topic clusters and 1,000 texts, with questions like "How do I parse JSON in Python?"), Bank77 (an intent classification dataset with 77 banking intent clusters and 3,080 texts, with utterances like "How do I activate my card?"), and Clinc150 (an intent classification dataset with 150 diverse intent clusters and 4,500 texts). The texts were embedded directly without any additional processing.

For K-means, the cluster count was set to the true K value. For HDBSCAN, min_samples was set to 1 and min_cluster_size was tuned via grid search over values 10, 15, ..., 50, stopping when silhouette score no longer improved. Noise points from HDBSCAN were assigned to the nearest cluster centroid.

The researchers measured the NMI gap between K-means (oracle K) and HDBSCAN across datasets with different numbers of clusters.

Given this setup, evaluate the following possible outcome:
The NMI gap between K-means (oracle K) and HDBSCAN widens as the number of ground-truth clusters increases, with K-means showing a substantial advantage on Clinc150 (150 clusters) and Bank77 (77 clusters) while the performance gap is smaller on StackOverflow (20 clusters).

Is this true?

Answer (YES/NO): NO